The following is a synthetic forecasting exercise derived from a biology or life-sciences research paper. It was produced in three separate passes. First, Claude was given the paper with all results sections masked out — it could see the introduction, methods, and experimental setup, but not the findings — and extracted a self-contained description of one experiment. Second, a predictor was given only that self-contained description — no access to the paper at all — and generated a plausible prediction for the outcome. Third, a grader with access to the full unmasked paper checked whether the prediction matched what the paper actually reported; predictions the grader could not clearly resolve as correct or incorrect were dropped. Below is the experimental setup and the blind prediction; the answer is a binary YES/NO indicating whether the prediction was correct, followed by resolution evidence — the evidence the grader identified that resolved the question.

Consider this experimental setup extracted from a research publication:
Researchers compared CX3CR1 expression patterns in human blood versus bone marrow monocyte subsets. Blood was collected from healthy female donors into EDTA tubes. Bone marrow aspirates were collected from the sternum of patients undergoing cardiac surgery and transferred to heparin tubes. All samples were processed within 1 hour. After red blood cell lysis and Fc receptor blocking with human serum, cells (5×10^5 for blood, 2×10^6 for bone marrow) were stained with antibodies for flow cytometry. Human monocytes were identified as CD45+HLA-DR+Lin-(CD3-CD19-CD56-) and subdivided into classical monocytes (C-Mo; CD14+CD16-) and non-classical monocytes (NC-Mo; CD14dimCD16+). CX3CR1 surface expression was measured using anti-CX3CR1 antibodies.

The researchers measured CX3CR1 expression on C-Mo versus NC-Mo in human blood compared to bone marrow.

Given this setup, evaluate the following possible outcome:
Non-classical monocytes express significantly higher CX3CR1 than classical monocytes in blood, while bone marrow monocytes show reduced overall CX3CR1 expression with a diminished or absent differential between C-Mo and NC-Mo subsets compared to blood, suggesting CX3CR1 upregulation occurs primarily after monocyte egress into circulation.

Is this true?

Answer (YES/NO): NO